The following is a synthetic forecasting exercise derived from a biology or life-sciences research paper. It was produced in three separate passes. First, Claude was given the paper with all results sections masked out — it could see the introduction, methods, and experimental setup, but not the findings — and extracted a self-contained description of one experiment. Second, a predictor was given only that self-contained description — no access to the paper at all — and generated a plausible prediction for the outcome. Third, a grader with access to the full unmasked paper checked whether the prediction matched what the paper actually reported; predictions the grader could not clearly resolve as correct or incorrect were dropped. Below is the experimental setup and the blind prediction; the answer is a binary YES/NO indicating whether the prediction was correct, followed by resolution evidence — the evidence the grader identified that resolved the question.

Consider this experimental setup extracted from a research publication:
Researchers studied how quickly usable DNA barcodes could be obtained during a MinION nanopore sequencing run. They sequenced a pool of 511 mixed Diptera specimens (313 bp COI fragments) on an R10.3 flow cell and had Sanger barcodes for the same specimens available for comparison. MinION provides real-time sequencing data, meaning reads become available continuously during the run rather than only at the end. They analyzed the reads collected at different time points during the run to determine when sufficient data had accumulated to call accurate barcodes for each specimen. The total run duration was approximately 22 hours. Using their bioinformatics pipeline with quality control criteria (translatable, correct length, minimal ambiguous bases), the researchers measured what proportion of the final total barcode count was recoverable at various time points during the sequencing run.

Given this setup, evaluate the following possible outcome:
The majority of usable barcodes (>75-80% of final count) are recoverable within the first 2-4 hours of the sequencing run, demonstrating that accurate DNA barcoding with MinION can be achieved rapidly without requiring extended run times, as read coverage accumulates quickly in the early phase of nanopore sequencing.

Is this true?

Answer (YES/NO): YES